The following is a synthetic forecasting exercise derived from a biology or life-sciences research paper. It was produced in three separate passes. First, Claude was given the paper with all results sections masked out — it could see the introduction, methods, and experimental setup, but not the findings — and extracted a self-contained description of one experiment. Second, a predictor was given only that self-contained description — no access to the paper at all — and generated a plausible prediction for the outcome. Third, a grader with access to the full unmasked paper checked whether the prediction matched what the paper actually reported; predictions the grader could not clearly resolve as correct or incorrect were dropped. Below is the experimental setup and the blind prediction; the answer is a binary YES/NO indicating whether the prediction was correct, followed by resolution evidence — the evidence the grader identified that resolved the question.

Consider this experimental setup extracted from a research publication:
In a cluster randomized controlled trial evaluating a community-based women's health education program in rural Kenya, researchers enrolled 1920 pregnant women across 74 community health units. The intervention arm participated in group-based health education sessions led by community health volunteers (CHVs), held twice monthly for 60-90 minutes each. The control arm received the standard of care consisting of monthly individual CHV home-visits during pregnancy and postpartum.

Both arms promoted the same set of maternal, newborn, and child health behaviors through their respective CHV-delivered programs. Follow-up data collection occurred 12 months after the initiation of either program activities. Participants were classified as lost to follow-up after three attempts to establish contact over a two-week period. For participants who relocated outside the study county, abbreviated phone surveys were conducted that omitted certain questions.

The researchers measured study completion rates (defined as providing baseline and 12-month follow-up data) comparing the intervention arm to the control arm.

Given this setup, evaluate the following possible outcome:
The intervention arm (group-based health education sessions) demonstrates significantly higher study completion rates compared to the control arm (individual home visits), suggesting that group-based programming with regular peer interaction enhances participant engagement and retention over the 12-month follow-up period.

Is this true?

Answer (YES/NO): NO